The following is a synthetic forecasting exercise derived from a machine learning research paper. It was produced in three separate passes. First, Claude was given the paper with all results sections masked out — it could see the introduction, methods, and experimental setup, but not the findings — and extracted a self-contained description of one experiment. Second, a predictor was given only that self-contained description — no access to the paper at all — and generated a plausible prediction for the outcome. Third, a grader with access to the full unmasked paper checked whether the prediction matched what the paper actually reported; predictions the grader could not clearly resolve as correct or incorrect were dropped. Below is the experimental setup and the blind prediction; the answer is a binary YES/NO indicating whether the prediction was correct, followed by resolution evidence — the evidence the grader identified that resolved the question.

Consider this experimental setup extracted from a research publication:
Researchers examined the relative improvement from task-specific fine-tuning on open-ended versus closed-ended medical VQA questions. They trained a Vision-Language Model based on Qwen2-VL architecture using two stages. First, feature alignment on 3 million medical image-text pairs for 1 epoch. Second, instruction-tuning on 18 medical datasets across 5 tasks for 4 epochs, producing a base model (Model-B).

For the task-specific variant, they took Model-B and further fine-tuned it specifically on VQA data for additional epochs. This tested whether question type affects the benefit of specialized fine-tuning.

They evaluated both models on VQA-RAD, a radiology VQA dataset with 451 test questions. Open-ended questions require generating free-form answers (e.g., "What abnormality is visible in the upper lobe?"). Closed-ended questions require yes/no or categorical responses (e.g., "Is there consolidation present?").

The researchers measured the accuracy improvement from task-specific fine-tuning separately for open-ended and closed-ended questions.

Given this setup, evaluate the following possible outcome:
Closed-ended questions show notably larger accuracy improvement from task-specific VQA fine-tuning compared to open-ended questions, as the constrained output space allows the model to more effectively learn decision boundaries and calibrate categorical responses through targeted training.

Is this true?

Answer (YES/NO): NO